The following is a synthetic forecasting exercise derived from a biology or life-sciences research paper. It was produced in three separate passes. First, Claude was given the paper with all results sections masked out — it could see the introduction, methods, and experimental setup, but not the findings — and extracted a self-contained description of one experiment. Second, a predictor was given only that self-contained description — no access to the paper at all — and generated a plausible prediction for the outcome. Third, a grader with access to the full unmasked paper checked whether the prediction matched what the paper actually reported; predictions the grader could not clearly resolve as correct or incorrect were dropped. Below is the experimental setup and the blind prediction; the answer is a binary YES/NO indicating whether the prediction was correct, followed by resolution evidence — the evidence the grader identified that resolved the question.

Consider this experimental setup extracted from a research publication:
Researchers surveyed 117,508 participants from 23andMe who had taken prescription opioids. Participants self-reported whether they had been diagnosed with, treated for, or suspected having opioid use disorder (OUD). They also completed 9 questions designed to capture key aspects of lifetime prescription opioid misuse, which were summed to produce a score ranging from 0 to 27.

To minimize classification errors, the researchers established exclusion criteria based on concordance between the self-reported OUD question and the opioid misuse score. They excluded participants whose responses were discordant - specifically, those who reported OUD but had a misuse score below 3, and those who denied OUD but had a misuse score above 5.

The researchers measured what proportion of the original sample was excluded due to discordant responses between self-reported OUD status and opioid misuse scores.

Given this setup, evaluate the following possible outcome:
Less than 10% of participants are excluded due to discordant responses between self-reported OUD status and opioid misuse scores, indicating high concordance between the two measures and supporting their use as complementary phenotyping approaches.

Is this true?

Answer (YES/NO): YES